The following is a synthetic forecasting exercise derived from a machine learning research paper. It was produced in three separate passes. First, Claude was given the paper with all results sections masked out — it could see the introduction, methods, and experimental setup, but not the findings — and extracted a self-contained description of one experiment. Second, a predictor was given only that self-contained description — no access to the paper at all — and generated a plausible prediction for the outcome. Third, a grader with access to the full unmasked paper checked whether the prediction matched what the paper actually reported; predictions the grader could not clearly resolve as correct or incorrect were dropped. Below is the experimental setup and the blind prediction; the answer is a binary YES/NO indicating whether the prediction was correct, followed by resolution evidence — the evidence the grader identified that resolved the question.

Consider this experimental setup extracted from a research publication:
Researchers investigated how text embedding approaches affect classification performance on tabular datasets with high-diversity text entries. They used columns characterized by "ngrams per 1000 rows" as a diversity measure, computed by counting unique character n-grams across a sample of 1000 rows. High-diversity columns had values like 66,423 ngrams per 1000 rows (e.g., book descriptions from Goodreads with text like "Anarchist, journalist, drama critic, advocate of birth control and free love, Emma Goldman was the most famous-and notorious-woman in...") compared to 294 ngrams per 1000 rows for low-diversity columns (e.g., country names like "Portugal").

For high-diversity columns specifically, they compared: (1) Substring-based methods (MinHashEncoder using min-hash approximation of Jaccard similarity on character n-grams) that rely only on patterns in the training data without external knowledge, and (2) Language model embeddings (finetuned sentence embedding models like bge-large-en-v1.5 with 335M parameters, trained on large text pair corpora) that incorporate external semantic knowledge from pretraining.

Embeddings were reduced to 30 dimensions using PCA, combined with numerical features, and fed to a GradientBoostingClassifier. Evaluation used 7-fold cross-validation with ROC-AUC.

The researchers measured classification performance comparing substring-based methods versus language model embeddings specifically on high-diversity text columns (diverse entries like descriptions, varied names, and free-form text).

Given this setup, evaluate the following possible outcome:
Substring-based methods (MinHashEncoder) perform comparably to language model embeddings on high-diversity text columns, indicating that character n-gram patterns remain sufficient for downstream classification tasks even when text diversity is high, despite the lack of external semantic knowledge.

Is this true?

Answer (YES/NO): NO